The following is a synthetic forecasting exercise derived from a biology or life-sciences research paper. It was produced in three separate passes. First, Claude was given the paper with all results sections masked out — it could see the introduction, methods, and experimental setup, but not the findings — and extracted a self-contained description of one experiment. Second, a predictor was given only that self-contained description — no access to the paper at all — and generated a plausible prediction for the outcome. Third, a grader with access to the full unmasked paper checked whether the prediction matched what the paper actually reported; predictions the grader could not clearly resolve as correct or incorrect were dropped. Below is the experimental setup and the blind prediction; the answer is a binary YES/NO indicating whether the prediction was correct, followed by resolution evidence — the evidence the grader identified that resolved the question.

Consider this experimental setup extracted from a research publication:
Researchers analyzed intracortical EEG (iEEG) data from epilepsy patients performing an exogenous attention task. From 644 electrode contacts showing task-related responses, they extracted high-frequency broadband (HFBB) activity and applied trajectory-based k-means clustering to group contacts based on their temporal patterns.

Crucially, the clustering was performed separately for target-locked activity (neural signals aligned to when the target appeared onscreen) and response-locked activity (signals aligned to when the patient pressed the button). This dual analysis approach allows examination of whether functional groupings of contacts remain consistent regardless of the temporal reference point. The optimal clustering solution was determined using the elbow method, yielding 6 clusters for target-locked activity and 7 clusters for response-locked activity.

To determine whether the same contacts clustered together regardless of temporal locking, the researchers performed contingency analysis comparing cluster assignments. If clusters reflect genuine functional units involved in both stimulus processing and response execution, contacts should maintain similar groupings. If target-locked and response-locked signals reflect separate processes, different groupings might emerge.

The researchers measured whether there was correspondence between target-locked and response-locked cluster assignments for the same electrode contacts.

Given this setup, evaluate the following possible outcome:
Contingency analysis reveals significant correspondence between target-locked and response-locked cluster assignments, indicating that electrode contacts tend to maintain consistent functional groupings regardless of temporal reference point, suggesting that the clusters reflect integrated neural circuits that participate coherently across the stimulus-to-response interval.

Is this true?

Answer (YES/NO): YES